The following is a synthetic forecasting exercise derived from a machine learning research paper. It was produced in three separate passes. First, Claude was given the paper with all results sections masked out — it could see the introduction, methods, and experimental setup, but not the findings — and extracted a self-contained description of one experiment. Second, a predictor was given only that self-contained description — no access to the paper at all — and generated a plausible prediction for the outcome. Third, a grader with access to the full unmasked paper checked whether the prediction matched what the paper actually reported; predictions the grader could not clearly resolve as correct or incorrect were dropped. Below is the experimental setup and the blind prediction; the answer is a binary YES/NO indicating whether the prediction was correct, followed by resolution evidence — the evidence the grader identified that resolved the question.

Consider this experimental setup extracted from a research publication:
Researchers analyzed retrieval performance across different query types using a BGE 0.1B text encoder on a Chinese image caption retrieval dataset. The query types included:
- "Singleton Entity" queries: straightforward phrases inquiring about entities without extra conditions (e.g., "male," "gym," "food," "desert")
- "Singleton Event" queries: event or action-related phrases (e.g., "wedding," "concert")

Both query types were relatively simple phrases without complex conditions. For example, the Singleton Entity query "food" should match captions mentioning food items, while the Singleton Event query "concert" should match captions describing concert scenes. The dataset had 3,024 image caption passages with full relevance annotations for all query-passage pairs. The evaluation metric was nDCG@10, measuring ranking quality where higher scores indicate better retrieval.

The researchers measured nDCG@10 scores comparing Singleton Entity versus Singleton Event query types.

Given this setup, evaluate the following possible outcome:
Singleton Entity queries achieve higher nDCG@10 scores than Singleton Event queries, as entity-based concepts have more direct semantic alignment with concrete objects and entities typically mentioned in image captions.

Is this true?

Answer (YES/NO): YES